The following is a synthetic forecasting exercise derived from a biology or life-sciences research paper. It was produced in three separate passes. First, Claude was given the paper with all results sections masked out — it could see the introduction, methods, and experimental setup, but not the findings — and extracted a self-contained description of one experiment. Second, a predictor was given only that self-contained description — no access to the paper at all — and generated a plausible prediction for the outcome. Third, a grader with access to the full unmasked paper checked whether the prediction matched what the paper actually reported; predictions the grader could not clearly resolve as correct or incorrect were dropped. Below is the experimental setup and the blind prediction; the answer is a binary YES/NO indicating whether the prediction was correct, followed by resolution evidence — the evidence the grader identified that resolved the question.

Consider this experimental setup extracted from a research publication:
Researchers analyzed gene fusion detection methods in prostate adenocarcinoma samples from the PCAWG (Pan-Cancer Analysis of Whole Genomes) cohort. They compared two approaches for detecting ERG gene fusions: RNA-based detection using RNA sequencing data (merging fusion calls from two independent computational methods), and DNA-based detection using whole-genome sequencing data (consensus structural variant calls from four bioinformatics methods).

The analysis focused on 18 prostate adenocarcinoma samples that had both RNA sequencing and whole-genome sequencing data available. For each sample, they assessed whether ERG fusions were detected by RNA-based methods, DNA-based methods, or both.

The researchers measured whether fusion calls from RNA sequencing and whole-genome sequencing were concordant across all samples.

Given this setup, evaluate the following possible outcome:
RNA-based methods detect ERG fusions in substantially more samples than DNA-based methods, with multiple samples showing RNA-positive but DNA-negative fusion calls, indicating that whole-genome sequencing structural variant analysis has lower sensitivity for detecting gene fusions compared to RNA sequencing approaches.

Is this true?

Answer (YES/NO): NO